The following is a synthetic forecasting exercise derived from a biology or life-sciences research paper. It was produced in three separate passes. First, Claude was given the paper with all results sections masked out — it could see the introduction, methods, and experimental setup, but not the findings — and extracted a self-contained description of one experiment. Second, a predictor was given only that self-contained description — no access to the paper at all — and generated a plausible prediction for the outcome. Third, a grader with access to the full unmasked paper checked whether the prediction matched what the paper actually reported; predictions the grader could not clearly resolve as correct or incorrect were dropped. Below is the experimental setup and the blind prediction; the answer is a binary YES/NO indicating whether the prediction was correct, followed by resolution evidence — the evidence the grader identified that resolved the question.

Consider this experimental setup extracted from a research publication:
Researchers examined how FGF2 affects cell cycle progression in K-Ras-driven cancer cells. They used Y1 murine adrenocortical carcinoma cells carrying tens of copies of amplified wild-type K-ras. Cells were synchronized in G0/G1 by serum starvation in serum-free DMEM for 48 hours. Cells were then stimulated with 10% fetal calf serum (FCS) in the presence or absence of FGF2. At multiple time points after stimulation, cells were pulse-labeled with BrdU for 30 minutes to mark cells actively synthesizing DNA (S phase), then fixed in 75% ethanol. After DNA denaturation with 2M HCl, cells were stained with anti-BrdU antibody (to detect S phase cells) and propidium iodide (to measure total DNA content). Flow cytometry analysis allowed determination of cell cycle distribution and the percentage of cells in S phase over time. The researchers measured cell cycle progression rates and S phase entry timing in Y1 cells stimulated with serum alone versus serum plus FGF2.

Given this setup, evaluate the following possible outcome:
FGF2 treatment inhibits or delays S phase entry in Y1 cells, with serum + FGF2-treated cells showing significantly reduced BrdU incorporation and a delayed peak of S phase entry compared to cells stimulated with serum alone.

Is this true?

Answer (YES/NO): YES